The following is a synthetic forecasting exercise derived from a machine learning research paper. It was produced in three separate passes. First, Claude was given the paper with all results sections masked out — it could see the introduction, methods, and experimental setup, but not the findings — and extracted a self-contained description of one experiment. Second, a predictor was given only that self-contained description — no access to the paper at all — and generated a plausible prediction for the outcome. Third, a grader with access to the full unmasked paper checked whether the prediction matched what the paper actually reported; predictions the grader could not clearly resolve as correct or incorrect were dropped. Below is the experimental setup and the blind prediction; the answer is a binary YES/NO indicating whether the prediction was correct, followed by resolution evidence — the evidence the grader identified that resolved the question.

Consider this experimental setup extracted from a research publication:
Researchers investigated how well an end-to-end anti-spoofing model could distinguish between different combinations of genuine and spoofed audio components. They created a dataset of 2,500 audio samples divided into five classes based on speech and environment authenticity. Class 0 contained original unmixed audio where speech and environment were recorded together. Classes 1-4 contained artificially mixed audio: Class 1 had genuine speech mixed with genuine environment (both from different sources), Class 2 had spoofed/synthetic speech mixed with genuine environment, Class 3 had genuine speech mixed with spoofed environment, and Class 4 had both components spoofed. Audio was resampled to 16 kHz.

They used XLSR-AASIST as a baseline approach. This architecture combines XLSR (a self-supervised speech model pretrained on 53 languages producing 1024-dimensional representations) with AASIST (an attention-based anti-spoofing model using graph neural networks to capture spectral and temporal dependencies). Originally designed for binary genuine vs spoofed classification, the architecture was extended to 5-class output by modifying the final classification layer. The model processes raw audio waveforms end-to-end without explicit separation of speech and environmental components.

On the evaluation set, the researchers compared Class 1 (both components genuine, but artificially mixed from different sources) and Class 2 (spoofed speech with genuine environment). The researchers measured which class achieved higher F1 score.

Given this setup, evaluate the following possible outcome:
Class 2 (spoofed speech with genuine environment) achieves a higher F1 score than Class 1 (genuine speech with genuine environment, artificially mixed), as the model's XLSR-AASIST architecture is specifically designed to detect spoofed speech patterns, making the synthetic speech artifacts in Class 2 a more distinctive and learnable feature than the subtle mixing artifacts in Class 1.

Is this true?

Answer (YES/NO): NO